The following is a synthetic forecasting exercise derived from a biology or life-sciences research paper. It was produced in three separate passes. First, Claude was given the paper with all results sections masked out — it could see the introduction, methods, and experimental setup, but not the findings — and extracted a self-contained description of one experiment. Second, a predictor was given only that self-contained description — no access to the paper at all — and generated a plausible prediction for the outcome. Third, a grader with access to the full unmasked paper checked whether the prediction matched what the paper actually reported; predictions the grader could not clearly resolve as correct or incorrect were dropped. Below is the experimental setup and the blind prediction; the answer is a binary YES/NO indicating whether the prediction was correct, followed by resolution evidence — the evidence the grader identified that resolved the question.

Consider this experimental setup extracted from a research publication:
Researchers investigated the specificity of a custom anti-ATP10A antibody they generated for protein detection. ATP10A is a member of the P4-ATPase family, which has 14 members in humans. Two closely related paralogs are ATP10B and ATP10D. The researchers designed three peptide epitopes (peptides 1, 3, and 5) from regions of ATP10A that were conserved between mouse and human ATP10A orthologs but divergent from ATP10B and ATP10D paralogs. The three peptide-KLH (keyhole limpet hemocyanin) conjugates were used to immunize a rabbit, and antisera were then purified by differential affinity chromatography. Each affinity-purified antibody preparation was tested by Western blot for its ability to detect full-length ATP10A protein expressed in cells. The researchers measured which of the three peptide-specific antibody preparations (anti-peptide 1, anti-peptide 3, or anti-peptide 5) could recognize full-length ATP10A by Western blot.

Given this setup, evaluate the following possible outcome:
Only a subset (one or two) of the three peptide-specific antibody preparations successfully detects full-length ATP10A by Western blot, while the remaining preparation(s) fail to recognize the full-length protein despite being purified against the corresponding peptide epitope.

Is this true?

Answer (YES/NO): YES